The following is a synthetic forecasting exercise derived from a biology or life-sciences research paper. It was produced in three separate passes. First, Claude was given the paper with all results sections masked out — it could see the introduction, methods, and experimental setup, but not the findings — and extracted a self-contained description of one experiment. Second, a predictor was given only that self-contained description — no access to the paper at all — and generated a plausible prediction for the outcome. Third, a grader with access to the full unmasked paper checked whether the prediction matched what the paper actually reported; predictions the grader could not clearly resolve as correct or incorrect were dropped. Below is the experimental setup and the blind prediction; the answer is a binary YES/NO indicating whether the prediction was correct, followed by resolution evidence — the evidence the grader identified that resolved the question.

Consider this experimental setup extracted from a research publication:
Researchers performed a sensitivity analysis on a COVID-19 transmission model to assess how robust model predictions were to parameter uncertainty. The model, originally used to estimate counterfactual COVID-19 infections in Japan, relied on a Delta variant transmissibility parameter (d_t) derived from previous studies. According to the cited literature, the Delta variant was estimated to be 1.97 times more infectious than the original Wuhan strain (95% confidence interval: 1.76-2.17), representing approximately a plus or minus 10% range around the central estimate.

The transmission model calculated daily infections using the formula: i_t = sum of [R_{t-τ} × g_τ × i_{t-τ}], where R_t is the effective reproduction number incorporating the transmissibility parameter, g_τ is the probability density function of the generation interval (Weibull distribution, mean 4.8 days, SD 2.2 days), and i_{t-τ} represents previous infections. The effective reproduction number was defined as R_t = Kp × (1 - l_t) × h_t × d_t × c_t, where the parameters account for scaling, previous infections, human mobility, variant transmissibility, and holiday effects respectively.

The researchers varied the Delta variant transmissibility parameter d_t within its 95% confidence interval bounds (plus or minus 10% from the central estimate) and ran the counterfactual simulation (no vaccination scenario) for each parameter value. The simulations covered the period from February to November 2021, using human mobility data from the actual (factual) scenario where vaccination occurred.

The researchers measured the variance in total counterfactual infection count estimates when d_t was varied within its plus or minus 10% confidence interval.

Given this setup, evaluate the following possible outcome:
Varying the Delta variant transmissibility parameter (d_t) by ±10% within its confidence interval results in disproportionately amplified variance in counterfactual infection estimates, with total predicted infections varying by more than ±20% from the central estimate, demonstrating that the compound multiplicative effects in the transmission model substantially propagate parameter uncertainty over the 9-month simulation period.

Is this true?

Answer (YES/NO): YES